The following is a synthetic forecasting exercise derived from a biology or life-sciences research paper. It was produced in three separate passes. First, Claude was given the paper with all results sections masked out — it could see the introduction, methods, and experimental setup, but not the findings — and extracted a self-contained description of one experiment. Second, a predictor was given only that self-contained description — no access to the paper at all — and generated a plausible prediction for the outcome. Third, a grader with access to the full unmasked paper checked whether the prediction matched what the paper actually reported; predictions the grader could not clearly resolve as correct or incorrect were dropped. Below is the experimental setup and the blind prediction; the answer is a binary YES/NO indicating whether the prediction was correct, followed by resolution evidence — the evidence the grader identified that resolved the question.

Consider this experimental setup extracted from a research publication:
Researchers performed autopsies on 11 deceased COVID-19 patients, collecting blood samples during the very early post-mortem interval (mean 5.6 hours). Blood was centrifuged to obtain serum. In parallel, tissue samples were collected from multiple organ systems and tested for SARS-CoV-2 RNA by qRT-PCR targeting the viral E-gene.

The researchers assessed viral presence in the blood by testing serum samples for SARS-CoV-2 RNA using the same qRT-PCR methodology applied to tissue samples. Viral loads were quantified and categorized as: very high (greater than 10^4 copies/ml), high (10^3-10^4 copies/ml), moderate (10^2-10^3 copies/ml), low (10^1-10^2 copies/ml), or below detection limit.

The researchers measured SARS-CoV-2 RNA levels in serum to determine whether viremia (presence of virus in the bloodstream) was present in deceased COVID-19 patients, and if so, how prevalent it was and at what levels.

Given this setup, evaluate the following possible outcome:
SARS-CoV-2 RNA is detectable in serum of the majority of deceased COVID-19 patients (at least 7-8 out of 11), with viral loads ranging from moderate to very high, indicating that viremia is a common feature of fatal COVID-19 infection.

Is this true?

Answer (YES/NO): NO